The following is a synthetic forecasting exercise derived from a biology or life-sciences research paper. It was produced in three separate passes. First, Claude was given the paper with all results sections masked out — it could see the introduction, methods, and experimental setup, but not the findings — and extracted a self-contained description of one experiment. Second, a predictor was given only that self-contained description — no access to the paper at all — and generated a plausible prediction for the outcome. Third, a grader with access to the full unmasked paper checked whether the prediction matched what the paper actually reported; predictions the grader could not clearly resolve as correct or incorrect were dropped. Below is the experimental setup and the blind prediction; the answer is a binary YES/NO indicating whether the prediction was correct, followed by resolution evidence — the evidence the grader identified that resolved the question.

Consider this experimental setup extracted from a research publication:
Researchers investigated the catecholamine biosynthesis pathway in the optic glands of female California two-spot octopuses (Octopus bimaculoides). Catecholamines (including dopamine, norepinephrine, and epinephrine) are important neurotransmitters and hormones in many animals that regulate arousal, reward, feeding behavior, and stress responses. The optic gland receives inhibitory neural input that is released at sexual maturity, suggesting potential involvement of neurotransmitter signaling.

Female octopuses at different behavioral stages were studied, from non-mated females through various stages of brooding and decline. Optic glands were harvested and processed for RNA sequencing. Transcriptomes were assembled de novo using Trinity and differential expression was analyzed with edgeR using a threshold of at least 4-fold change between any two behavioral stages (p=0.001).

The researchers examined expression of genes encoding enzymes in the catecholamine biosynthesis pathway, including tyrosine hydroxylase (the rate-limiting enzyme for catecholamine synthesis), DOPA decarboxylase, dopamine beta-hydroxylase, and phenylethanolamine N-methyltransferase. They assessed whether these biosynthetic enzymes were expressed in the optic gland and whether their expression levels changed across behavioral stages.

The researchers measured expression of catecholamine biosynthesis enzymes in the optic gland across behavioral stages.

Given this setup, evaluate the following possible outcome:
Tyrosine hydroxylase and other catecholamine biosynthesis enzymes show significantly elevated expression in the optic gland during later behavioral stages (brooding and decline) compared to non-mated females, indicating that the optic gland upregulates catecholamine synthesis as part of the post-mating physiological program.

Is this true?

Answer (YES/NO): NO